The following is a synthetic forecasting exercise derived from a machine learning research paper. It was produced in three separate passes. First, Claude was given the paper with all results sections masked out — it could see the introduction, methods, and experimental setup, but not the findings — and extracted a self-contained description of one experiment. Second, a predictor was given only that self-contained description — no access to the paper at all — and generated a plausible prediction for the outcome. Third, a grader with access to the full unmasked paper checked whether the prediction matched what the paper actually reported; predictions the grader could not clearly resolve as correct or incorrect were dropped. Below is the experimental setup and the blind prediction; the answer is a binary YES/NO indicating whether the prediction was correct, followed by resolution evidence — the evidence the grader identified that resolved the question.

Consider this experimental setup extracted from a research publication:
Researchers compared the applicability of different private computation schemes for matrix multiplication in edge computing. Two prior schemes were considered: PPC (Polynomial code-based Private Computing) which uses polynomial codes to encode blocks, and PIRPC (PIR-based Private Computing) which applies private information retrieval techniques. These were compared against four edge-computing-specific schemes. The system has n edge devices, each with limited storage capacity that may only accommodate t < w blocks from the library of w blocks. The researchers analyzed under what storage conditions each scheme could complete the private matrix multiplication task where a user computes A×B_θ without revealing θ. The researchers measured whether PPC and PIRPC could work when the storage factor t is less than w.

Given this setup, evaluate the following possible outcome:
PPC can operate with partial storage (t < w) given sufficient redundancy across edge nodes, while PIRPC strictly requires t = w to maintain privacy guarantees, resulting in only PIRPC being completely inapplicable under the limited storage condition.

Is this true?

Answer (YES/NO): NO